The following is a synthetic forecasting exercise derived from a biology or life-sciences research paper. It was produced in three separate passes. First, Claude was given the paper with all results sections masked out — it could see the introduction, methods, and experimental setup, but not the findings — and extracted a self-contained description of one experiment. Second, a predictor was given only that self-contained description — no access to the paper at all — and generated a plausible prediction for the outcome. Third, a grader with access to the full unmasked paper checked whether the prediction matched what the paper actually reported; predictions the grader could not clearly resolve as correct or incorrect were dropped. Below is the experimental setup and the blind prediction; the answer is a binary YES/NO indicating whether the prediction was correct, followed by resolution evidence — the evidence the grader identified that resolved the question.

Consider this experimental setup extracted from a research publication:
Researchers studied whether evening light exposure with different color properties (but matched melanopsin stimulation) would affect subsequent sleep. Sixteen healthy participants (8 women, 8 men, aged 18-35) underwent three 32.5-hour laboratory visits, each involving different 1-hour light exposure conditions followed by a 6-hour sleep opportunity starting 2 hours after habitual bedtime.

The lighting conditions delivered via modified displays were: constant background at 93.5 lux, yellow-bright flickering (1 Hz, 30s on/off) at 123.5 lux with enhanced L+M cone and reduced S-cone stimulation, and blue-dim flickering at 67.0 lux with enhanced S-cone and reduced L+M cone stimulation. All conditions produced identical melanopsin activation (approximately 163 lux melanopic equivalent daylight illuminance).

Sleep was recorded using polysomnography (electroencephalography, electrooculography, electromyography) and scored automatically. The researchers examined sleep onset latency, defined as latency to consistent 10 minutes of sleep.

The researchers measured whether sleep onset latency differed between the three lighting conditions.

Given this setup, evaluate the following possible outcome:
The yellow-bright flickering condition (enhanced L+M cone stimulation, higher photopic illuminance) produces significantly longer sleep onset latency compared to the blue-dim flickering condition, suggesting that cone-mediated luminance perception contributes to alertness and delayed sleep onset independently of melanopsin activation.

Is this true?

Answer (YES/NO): NO